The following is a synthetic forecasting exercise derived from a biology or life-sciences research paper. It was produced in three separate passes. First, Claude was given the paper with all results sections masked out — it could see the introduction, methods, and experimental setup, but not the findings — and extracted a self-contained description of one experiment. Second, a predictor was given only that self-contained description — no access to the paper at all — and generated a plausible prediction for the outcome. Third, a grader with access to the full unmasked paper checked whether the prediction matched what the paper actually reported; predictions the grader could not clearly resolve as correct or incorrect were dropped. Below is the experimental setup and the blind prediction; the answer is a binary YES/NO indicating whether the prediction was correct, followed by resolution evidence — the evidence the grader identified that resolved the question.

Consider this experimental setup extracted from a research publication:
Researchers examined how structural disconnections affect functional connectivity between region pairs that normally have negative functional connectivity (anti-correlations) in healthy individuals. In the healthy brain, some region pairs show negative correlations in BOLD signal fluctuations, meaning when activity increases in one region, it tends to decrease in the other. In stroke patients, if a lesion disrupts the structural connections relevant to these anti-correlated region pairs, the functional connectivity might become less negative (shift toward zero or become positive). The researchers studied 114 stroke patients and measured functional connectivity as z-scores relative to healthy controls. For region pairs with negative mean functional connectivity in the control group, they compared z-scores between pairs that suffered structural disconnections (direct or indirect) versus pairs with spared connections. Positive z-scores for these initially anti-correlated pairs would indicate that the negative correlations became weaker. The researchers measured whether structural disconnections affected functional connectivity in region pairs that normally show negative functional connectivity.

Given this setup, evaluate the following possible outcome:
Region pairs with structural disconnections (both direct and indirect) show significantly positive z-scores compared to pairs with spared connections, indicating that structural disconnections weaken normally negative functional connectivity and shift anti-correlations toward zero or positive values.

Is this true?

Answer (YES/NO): YES